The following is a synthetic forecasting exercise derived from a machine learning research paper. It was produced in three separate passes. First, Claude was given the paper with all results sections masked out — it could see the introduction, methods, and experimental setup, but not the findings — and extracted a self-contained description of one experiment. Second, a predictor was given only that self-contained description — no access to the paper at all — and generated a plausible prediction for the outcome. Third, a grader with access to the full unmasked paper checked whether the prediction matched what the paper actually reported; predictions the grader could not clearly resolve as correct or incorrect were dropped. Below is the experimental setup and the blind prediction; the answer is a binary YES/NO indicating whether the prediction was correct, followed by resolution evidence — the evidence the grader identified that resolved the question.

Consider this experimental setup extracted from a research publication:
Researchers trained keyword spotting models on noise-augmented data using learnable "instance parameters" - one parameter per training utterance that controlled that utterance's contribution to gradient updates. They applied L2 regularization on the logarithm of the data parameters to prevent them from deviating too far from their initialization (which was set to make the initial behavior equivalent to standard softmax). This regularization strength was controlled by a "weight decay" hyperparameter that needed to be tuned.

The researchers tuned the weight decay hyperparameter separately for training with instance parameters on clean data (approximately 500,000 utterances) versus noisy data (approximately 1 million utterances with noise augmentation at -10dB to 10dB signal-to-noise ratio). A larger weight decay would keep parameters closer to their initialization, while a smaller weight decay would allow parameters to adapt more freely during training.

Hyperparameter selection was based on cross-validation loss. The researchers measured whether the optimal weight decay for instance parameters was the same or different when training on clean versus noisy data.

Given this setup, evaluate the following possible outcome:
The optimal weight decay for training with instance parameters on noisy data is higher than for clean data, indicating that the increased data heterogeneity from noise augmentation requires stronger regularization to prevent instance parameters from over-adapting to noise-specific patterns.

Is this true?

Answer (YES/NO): YES